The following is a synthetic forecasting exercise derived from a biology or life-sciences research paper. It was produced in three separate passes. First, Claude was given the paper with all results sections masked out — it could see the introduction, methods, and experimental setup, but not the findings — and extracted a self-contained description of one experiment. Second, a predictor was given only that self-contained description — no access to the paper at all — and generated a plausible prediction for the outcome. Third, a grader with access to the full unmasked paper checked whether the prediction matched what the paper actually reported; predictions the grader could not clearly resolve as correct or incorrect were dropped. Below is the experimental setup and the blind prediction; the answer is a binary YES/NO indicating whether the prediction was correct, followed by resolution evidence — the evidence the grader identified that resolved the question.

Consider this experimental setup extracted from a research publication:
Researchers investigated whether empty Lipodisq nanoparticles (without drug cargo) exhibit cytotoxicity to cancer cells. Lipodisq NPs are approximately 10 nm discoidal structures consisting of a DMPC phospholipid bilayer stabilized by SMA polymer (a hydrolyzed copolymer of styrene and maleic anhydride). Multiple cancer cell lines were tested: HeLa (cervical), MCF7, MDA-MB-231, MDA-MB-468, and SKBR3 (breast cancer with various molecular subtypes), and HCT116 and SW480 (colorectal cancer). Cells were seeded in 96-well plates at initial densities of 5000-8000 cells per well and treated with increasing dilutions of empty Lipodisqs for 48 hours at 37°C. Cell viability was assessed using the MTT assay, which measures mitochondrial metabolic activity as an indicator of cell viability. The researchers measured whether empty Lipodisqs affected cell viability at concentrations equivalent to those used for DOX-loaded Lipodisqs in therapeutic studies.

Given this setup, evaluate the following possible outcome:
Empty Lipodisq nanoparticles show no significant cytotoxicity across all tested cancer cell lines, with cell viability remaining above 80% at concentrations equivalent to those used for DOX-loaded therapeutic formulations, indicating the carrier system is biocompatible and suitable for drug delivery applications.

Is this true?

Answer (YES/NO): YES